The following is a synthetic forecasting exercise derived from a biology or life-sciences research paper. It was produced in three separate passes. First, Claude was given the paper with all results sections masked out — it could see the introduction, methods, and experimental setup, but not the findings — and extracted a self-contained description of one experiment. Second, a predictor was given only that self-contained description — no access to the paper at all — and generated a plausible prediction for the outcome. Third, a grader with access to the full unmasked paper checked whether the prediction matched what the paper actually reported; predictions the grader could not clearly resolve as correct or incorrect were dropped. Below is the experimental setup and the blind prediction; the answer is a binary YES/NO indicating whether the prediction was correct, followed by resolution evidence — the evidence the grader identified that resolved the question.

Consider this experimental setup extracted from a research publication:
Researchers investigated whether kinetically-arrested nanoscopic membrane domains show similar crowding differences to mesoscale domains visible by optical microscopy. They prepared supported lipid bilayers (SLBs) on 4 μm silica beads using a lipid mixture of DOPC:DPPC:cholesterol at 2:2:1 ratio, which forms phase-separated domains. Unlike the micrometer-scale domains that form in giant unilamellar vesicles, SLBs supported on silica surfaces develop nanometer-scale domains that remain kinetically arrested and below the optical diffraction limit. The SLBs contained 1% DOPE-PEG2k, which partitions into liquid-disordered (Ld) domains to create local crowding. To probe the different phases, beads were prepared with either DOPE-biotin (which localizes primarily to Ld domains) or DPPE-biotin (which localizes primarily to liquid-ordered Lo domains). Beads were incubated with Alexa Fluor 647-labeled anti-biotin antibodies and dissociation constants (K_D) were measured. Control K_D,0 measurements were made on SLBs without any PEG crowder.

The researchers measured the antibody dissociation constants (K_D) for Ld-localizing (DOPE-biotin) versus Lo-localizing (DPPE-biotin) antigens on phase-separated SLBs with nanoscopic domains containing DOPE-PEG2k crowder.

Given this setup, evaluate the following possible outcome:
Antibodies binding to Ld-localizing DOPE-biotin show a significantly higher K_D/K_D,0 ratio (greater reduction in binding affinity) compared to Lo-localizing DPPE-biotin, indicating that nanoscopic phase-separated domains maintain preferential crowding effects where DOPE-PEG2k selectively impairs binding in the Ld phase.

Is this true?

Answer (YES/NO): YES